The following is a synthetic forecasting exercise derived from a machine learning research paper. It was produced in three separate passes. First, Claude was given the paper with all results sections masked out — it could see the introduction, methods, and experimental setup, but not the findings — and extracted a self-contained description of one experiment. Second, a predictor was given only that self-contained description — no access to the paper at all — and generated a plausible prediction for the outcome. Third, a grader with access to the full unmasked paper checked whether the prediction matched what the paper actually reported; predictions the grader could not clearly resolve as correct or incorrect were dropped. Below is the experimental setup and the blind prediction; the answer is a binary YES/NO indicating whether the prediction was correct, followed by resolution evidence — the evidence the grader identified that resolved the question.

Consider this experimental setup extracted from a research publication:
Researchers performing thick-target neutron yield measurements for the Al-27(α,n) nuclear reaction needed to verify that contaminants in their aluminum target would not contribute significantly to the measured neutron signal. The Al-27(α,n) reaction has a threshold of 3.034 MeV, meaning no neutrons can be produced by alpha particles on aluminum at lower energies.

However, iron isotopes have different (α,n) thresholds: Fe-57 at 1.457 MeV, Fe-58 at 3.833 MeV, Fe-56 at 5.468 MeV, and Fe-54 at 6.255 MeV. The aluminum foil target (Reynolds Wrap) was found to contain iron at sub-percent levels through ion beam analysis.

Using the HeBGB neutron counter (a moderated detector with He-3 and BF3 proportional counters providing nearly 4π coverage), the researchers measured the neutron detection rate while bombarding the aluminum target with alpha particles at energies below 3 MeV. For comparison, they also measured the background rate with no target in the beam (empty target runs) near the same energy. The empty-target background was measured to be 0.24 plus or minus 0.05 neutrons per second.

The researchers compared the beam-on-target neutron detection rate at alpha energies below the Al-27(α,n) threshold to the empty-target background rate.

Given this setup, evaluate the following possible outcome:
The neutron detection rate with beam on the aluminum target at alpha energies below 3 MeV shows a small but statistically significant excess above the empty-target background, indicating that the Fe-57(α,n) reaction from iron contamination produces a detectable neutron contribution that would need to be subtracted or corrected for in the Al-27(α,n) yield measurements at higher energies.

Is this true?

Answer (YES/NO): NO